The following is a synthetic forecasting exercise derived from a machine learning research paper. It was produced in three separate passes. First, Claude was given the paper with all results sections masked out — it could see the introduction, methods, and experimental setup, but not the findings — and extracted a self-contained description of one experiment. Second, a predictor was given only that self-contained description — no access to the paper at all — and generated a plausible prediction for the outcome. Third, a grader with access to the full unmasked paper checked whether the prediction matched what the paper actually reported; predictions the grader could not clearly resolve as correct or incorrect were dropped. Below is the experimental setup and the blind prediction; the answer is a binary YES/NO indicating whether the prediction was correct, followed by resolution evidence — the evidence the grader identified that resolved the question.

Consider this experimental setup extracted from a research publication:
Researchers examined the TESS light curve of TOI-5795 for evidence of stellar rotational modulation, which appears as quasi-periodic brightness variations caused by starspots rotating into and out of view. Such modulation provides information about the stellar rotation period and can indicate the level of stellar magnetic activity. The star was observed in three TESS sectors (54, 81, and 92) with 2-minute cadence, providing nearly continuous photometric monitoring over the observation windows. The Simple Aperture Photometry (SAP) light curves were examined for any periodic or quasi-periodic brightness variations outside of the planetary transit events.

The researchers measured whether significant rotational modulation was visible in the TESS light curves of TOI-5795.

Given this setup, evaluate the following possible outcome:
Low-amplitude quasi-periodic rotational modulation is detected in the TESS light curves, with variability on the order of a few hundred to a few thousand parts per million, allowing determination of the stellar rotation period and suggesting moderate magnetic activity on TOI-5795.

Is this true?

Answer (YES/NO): NO